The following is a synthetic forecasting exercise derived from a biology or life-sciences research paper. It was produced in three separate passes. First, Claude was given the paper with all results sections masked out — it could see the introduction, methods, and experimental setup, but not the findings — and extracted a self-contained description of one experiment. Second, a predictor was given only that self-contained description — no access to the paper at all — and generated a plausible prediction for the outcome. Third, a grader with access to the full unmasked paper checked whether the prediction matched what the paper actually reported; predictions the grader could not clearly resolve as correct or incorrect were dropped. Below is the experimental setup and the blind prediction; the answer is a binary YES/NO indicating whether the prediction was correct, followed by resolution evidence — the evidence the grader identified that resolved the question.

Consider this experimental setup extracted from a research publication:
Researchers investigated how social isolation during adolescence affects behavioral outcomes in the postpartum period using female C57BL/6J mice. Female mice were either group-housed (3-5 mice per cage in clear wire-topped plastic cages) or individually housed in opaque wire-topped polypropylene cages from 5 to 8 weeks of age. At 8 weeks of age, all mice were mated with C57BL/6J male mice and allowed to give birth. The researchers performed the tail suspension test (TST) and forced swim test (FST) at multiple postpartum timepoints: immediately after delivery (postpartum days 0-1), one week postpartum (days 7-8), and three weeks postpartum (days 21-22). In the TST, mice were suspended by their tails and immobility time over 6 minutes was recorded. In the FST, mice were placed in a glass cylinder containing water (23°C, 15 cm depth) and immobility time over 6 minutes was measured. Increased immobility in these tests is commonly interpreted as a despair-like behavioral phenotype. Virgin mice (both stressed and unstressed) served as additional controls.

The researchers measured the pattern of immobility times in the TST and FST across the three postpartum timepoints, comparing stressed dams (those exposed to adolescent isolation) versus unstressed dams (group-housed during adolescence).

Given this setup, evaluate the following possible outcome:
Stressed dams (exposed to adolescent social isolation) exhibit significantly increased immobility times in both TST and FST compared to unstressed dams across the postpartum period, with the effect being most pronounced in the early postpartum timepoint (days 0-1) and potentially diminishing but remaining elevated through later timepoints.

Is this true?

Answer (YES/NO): NO